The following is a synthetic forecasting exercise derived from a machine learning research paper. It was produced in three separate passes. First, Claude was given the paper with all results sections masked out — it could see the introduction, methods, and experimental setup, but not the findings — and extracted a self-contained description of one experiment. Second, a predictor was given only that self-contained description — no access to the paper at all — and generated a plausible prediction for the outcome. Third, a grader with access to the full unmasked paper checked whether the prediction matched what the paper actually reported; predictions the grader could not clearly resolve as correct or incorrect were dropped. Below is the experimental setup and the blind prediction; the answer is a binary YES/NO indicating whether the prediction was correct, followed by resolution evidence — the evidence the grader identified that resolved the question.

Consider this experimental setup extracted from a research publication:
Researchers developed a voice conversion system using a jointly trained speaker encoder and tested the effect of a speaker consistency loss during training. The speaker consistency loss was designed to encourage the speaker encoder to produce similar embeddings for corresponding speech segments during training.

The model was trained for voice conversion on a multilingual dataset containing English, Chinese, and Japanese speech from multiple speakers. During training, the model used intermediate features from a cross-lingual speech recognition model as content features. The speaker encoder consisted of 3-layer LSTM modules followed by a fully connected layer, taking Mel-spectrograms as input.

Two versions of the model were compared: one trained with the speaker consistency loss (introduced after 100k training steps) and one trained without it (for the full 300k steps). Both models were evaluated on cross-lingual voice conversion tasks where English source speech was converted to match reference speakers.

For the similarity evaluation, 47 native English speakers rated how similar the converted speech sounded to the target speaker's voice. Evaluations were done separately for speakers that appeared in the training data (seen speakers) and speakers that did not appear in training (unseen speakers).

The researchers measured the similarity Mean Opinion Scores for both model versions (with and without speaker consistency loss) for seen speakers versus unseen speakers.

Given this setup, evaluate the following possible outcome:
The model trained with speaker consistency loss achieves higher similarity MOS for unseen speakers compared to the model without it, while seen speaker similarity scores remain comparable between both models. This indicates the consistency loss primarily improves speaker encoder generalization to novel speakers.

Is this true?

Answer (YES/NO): NO